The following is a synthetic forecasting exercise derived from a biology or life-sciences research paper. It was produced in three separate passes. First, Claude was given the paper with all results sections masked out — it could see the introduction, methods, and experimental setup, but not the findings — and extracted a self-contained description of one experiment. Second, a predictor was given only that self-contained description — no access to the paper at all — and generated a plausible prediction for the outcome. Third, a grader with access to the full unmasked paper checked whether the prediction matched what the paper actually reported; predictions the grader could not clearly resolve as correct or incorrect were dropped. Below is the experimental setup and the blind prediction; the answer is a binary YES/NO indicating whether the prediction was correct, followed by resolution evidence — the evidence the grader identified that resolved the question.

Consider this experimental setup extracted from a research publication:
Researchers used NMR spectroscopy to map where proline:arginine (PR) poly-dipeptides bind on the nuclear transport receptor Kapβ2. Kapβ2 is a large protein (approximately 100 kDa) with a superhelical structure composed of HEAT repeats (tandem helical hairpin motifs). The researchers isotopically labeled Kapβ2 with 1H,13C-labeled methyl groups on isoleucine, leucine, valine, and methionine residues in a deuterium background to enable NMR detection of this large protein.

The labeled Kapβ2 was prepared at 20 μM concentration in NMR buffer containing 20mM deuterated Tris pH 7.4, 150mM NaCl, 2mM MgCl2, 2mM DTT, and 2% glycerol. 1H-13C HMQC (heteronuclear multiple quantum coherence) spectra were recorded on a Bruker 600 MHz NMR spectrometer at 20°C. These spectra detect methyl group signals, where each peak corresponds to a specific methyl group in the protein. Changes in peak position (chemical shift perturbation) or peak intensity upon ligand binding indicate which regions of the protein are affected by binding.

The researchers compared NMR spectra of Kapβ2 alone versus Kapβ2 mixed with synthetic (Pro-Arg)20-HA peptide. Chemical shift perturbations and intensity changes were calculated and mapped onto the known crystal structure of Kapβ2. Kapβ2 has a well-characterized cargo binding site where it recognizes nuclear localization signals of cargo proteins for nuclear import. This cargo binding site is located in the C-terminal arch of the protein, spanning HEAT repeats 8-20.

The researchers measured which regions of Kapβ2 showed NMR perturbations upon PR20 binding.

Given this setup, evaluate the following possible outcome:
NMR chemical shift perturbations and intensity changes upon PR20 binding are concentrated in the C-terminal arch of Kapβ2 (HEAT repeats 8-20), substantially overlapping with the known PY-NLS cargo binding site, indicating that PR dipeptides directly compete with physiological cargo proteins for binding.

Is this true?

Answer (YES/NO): NO